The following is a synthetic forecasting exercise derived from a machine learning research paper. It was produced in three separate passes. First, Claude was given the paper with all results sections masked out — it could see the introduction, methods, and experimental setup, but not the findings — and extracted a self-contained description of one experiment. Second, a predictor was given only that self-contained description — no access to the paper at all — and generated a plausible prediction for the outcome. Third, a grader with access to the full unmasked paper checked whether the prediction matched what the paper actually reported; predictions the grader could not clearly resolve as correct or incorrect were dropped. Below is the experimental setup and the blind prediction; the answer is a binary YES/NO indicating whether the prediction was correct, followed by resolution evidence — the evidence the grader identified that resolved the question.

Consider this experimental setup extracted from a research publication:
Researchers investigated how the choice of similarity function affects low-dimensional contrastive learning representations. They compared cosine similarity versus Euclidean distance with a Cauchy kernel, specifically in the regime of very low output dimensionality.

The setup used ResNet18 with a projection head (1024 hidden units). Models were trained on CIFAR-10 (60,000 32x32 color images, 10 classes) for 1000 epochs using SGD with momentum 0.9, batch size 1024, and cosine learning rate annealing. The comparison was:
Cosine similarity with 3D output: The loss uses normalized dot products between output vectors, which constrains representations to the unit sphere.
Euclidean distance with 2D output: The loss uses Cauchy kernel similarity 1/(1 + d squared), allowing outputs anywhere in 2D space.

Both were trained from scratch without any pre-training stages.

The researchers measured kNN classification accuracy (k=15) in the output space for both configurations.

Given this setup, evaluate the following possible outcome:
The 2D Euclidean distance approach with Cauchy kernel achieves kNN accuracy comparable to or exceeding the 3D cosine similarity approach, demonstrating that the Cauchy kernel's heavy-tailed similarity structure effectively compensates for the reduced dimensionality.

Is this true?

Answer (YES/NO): YES